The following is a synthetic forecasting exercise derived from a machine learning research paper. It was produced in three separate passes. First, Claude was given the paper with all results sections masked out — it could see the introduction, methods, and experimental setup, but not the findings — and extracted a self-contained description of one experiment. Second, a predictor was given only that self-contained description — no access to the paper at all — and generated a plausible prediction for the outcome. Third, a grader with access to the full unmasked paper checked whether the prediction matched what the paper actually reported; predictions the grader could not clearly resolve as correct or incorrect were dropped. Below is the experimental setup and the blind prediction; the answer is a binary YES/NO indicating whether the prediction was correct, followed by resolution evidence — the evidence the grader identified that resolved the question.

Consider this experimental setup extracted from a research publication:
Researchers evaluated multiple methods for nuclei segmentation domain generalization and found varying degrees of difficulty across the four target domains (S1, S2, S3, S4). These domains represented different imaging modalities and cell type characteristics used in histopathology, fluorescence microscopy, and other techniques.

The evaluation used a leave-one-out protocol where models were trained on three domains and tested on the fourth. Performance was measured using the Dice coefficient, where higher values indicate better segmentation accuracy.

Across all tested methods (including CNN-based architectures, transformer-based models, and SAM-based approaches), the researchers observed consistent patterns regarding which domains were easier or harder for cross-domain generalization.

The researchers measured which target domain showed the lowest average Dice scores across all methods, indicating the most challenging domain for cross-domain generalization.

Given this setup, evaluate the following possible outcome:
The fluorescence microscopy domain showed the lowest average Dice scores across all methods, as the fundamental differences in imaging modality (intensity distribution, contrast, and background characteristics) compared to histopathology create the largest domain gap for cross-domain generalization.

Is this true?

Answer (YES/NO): YES